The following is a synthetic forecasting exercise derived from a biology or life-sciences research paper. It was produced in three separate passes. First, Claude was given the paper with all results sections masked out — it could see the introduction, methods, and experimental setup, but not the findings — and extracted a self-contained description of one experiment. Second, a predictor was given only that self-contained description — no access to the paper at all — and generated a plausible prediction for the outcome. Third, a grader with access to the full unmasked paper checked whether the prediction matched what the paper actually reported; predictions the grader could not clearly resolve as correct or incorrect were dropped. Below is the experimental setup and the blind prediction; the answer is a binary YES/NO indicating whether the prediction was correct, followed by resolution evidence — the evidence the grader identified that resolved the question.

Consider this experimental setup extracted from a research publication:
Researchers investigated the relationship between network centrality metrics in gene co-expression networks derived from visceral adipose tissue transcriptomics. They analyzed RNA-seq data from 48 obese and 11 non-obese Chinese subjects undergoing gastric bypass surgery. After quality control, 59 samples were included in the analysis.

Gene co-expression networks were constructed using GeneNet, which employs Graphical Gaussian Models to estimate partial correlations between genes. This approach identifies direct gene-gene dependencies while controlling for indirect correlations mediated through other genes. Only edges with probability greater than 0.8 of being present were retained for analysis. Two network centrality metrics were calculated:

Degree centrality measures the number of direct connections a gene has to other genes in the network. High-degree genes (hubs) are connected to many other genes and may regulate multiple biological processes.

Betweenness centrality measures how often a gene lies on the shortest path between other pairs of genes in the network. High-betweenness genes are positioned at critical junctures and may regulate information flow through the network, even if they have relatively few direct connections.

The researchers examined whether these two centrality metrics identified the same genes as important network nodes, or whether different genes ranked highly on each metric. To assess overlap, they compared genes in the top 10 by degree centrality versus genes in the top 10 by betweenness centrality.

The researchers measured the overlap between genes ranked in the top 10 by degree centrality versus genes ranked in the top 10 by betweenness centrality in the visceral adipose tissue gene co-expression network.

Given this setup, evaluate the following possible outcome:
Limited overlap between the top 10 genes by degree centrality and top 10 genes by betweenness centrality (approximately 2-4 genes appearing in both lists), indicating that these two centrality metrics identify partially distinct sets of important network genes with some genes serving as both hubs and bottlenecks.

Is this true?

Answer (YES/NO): NO